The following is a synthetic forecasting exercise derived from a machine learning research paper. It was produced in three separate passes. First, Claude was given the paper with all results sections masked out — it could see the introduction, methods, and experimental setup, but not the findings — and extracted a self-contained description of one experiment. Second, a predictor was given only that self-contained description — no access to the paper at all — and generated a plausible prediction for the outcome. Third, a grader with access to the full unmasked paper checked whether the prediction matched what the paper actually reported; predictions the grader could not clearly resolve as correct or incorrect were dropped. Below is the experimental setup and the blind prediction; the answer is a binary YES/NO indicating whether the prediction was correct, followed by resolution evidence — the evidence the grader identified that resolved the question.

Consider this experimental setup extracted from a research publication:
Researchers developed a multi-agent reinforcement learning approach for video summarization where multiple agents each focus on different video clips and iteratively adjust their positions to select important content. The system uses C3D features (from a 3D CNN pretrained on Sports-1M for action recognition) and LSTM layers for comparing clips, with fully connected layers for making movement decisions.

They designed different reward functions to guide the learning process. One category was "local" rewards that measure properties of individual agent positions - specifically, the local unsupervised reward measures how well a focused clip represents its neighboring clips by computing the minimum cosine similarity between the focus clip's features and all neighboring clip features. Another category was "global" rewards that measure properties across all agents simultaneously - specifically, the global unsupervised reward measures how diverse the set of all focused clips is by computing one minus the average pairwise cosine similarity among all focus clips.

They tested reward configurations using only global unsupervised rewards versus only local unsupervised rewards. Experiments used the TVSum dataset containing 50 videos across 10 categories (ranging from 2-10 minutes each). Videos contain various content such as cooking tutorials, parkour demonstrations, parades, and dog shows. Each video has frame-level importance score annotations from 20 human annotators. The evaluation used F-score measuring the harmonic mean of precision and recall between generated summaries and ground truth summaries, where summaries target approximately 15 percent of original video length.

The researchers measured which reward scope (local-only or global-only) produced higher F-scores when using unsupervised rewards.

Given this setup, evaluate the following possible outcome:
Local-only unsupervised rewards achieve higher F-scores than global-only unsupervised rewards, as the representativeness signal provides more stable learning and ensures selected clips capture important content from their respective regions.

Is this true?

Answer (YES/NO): YES